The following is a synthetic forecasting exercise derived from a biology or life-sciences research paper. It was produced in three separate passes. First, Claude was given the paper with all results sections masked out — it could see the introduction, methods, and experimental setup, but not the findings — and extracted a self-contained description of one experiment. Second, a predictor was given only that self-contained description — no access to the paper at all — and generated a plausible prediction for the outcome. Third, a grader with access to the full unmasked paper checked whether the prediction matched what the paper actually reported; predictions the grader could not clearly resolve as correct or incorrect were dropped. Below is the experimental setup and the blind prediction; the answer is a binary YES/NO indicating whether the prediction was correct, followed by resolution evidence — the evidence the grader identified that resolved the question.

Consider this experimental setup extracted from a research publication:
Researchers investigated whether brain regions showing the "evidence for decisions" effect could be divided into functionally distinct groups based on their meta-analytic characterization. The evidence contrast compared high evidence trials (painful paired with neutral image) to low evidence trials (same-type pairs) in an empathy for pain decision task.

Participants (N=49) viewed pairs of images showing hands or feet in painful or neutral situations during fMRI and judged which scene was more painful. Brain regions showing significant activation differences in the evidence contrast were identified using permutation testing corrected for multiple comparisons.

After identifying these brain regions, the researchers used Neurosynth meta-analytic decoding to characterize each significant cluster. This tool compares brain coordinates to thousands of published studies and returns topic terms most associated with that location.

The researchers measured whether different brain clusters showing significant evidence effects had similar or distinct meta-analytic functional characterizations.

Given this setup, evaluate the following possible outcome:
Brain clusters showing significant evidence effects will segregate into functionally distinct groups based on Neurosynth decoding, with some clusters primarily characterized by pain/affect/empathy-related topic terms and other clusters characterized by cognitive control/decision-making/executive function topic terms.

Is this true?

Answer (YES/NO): NO